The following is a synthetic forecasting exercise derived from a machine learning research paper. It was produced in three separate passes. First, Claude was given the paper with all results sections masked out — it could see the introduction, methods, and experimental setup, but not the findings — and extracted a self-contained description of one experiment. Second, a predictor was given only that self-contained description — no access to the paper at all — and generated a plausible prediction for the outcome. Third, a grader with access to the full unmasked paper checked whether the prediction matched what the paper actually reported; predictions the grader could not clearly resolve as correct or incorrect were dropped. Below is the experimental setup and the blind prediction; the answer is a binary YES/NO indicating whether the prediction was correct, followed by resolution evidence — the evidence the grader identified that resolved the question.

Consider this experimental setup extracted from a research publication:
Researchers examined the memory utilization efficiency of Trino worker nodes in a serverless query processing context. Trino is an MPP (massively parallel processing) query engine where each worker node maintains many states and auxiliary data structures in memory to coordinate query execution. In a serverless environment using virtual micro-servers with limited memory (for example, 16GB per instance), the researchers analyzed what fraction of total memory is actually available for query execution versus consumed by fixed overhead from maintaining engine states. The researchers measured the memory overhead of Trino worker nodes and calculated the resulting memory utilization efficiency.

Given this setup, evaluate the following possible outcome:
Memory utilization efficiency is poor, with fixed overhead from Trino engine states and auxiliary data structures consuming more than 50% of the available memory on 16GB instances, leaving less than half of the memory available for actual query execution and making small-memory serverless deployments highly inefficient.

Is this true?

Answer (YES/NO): NO